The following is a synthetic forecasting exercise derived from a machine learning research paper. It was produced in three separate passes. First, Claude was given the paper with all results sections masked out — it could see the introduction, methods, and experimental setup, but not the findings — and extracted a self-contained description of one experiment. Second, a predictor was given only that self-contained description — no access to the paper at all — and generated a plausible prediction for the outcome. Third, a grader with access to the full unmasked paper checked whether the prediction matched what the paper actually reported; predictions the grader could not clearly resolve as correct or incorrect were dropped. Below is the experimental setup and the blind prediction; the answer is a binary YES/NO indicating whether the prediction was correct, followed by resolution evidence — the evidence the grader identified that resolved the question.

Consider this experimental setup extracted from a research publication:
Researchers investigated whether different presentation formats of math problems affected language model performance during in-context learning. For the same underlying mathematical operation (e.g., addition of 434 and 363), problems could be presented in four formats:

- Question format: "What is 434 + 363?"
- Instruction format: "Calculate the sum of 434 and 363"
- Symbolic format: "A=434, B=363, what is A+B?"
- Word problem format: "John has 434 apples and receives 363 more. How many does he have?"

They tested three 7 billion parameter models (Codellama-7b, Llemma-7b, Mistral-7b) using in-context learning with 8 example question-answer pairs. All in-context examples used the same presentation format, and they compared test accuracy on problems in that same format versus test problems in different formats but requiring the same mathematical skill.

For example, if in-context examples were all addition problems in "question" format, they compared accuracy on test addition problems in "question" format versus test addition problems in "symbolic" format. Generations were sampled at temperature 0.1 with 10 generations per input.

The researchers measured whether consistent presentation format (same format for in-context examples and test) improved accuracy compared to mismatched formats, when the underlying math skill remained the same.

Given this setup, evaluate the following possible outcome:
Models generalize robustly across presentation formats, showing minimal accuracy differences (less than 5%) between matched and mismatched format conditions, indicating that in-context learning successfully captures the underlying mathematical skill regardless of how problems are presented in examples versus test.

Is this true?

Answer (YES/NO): NO